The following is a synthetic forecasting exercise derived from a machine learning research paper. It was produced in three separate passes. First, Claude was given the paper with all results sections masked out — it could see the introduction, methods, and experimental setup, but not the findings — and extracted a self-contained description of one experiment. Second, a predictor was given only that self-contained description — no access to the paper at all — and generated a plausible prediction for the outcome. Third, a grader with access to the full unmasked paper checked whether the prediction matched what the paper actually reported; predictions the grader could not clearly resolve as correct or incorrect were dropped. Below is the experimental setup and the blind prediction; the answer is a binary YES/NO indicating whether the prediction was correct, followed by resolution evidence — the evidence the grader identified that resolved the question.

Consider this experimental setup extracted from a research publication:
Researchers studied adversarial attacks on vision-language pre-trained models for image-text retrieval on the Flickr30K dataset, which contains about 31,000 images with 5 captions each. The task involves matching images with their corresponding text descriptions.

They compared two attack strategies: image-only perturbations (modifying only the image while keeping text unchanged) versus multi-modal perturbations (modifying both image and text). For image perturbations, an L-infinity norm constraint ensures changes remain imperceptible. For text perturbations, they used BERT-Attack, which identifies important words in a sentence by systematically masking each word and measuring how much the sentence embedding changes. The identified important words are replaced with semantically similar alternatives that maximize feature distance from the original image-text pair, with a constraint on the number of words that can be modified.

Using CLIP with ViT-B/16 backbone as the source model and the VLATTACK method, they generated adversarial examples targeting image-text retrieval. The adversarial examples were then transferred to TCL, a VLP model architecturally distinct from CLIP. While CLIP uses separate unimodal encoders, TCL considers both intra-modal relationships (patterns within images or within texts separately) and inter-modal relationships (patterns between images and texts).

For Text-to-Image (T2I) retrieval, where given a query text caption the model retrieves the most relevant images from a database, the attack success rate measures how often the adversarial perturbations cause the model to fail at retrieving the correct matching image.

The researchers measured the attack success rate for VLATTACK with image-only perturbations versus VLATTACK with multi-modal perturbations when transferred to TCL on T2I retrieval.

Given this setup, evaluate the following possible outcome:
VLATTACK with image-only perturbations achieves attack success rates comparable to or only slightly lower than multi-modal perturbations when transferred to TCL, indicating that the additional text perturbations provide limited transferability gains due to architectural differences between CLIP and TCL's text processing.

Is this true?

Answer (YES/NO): NO